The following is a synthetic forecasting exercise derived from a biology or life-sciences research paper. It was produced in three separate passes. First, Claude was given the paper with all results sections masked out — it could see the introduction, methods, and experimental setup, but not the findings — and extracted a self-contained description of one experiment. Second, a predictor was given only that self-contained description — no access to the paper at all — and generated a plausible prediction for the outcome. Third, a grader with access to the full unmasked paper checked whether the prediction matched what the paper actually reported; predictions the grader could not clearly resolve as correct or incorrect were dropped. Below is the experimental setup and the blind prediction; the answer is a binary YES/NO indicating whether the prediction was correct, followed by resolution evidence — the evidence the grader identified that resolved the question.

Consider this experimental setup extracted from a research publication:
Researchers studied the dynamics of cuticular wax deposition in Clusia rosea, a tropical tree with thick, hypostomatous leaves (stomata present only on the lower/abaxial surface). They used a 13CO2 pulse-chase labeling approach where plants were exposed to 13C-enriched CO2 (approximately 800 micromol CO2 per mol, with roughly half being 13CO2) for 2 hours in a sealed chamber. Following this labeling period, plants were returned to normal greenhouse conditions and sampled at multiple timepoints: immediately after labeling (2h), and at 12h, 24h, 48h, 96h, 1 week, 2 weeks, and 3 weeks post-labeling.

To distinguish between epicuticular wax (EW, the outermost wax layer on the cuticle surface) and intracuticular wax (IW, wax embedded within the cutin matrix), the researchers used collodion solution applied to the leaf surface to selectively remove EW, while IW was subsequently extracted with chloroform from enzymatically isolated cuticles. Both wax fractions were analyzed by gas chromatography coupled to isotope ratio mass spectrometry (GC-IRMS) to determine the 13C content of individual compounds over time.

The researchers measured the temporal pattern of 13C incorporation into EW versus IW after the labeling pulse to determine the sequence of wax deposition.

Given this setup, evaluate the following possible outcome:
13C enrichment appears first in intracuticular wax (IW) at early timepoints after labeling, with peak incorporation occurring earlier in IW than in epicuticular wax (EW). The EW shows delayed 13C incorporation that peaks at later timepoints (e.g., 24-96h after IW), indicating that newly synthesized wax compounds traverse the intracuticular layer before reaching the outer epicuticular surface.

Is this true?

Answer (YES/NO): YES